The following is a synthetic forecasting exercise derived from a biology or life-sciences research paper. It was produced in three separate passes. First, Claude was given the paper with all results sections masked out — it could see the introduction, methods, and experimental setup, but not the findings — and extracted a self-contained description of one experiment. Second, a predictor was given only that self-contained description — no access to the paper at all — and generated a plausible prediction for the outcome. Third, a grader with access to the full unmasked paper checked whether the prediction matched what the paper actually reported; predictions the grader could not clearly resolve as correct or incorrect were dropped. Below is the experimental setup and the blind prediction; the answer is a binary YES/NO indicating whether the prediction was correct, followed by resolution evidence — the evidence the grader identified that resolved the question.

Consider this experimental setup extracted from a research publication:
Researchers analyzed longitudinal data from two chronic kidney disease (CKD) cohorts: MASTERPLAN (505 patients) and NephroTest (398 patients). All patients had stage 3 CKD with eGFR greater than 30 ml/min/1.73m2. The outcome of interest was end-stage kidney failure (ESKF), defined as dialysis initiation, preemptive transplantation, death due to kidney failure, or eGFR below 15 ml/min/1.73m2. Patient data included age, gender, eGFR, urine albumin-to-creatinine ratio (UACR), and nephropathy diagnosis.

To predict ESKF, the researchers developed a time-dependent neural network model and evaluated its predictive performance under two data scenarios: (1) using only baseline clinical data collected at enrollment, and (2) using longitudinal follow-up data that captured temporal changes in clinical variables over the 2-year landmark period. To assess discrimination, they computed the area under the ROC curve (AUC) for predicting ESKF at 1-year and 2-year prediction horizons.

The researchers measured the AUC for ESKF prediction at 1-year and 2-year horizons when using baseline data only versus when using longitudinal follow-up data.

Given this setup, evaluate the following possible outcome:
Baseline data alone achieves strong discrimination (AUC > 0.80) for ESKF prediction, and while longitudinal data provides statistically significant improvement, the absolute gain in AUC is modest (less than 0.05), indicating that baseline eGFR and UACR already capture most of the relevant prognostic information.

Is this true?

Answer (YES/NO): NO